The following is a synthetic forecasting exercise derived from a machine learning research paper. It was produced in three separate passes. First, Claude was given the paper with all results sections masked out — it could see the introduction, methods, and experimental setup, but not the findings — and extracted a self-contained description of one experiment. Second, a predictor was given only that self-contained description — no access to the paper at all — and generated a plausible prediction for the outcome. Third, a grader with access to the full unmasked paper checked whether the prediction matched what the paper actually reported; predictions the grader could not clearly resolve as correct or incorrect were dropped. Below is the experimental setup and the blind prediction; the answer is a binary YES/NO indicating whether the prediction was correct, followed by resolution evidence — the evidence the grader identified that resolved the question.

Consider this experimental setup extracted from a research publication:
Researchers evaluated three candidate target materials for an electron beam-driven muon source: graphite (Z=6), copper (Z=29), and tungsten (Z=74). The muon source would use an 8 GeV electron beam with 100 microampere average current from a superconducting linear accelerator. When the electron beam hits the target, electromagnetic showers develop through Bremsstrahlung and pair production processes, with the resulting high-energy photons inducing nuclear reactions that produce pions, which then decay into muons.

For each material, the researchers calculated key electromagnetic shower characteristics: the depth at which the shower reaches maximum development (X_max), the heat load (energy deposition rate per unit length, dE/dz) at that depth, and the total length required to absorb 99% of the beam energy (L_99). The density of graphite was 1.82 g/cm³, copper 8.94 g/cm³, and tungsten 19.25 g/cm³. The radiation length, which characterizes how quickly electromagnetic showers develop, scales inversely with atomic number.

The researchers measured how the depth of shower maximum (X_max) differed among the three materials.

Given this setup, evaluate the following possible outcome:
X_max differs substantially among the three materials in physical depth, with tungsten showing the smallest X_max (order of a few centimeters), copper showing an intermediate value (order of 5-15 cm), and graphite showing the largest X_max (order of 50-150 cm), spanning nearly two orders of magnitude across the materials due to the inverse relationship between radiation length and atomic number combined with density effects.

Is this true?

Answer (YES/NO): YES